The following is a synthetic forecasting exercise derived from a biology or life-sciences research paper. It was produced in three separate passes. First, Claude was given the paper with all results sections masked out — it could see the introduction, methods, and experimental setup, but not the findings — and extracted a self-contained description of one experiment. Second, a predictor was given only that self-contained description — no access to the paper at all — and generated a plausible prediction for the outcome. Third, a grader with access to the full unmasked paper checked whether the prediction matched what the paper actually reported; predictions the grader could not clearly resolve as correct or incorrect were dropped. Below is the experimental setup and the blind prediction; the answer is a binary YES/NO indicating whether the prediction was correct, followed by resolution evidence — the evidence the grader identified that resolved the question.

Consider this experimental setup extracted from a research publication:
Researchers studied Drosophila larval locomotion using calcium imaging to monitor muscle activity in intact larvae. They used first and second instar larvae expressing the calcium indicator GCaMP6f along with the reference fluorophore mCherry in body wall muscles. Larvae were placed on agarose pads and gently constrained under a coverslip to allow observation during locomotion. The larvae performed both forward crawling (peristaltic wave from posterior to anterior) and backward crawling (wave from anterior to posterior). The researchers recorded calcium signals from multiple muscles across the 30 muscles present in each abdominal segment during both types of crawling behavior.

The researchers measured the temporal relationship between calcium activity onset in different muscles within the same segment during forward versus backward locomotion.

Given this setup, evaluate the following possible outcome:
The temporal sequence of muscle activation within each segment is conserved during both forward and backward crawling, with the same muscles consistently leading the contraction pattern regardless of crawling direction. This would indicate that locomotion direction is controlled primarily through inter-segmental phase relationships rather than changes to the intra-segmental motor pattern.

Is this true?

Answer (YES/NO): NO